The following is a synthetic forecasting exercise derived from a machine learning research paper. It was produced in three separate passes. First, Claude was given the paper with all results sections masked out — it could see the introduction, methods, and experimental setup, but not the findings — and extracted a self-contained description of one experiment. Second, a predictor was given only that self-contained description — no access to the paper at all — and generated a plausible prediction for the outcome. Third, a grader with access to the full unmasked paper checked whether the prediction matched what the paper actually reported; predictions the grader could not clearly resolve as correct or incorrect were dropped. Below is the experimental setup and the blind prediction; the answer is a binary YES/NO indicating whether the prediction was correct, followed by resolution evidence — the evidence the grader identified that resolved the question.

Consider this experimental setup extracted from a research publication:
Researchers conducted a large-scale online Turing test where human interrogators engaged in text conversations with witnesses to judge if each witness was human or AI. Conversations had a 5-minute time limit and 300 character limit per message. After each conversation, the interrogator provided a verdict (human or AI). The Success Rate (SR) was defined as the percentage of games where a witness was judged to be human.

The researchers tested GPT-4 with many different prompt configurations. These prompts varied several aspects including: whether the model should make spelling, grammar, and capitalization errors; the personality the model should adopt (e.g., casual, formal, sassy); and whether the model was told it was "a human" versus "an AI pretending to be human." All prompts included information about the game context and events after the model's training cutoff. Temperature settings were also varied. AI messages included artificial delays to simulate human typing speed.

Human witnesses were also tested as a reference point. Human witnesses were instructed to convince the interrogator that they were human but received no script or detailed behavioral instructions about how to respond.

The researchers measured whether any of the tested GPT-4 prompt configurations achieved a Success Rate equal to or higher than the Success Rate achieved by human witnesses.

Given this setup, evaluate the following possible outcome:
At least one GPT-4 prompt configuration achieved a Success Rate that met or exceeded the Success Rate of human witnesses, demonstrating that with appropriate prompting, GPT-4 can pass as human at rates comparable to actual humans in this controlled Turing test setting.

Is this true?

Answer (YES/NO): NO